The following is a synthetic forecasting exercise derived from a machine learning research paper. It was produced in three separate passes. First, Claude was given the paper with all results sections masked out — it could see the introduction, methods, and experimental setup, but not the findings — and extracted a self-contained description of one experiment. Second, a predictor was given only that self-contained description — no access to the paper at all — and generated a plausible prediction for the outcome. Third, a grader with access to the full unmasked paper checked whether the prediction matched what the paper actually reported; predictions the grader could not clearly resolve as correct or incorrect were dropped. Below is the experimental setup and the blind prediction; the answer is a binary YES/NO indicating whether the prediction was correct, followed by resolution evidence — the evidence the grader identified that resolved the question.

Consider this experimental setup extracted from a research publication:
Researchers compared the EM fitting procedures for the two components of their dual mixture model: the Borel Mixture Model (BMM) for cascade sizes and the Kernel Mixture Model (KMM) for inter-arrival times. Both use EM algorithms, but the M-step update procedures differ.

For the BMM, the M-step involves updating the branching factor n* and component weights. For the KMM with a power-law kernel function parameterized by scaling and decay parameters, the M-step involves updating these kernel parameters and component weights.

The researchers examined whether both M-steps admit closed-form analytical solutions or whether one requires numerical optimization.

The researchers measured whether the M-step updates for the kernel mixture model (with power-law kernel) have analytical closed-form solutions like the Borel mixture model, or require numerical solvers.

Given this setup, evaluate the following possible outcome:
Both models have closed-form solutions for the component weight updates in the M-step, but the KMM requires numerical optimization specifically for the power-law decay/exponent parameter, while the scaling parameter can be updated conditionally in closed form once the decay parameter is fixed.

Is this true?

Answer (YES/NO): NO